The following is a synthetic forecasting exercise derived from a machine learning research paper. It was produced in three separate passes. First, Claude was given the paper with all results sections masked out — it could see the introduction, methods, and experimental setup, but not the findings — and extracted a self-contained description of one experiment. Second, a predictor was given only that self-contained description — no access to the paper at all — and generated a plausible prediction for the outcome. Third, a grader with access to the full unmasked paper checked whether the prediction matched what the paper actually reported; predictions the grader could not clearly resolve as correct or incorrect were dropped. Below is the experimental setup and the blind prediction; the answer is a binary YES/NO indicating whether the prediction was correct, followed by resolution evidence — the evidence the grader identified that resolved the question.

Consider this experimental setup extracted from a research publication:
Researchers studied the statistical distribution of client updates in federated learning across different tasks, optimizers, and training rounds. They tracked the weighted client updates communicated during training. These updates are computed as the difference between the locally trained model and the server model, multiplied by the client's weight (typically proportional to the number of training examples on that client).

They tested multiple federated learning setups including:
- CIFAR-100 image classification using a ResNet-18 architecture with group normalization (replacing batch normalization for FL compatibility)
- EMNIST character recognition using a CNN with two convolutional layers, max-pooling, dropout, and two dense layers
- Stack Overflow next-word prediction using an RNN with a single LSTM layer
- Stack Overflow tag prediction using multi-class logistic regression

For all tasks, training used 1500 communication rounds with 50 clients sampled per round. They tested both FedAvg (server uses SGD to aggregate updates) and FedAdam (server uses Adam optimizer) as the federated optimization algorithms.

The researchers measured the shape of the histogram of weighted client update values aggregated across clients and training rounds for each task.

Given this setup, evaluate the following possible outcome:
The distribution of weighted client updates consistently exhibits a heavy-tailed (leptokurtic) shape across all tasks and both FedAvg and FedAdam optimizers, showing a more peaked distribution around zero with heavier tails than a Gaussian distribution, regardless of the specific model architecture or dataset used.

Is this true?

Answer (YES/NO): YES